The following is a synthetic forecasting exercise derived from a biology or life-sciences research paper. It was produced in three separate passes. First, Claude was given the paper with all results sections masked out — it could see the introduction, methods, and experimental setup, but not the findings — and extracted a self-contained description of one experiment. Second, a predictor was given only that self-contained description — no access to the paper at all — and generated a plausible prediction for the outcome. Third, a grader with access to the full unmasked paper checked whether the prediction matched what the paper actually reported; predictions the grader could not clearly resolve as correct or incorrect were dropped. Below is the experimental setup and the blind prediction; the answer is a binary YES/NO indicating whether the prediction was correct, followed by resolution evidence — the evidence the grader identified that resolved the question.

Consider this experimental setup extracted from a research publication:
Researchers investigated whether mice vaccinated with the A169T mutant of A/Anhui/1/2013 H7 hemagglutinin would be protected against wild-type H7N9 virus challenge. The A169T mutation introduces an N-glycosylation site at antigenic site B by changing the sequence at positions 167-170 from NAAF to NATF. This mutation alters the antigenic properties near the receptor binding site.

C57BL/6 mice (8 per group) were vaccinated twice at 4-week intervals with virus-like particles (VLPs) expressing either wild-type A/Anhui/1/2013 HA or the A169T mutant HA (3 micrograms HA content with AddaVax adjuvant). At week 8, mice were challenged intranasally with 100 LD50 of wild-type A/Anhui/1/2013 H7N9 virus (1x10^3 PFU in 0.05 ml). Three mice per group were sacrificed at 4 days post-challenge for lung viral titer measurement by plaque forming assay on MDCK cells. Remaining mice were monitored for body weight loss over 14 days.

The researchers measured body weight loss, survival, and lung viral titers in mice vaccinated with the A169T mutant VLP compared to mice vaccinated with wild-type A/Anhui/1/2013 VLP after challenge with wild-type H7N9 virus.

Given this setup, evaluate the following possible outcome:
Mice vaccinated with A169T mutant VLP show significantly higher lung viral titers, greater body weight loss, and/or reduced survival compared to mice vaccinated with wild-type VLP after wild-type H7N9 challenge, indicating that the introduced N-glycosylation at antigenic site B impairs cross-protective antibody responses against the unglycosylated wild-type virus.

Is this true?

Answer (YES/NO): NO